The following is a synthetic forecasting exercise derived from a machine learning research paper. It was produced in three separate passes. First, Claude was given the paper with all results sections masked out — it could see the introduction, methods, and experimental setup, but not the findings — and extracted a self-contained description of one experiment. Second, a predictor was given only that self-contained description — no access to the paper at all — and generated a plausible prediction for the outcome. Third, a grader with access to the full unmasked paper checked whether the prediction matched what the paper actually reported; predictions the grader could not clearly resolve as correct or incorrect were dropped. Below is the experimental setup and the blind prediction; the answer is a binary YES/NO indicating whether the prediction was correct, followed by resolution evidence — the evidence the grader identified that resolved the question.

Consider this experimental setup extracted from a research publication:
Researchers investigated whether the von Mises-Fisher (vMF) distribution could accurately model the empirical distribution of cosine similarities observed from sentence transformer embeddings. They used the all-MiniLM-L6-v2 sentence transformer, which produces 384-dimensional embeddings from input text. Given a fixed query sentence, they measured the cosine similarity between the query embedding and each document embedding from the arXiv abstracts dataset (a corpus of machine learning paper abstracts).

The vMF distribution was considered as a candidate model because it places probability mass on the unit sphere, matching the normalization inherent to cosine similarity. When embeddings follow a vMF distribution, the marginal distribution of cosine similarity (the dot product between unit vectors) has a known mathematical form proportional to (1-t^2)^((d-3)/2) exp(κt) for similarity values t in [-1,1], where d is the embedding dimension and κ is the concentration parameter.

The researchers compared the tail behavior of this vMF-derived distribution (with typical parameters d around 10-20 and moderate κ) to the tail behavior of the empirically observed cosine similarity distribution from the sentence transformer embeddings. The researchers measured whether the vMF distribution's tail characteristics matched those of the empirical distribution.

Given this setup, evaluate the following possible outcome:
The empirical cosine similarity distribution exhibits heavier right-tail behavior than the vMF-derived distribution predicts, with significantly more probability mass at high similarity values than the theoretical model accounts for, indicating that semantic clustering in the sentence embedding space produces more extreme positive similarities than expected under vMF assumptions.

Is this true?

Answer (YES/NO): YES